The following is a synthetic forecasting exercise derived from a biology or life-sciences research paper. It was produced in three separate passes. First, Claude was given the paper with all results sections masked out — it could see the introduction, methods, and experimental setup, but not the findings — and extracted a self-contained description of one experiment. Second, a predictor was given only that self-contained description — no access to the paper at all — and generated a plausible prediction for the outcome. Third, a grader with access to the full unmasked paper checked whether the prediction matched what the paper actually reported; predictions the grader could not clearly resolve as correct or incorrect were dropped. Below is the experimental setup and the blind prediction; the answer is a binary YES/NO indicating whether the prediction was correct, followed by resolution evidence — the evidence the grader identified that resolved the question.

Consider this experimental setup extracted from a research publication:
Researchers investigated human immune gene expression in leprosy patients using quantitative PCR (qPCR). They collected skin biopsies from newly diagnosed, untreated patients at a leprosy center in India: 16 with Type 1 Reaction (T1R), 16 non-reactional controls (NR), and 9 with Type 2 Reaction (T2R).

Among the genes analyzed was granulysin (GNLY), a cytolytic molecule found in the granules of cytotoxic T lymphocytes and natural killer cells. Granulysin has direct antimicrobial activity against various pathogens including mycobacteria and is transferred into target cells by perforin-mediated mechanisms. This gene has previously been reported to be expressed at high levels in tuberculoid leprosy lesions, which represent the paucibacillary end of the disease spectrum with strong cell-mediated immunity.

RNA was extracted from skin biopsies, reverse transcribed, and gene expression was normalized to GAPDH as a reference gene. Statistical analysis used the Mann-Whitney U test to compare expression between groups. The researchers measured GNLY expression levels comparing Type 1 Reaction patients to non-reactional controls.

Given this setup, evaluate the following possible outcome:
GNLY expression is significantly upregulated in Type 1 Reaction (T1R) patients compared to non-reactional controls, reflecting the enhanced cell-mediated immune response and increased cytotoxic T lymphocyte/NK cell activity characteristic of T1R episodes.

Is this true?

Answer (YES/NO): YES